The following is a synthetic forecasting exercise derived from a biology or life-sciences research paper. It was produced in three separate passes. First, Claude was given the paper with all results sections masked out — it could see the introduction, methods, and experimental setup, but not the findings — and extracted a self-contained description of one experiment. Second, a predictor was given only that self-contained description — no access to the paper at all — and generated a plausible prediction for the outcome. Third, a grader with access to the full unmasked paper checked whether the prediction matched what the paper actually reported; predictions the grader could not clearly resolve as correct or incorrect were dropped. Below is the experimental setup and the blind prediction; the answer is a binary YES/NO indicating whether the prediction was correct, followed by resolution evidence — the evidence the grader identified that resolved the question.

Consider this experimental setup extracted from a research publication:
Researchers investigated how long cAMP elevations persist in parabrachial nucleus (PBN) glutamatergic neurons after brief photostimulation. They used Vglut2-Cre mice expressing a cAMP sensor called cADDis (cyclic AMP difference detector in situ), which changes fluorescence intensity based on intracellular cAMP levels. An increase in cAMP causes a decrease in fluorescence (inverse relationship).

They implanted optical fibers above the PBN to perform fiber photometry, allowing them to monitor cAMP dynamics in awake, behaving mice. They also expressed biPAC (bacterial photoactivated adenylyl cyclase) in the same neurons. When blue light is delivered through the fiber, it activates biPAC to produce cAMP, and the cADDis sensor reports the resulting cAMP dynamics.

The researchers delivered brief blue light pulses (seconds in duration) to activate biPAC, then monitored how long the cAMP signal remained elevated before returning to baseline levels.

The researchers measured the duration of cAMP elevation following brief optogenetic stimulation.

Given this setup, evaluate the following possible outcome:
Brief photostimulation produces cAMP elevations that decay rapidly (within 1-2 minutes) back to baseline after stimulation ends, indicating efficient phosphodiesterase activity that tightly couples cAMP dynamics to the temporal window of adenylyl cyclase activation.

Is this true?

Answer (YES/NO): YES